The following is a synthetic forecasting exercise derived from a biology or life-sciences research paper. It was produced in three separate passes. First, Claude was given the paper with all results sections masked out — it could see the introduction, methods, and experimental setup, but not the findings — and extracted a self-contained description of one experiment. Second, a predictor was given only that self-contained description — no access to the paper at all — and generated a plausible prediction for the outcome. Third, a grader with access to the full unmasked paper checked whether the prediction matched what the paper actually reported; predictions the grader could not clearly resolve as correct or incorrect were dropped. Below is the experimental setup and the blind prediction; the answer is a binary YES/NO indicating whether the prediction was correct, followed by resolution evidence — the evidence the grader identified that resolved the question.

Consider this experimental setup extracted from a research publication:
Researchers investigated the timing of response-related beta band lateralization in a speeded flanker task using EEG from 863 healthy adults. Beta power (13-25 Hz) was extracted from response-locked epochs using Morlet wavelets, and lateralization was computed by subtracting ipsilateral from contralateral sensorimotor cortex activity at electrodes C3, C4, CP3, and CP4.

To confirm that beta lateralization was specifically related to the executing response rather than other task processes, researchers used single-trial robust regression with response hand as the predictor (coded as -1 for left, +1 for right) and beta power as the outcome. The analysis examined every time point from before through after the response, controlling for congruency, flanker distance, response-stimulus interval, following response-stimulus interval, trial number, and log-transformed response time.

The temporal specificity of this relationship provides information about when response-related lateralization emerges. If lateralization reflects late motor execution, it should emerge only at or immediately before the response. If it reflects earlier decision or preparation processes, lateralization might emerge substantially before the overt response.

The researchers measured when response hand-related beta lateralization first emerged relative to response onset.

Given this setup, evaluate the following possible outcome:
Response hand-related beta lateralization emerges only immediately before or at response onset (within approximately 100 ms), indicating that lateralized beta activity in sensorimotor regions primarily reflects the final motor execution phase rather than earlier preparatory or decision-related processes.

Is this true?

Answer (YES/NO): YES